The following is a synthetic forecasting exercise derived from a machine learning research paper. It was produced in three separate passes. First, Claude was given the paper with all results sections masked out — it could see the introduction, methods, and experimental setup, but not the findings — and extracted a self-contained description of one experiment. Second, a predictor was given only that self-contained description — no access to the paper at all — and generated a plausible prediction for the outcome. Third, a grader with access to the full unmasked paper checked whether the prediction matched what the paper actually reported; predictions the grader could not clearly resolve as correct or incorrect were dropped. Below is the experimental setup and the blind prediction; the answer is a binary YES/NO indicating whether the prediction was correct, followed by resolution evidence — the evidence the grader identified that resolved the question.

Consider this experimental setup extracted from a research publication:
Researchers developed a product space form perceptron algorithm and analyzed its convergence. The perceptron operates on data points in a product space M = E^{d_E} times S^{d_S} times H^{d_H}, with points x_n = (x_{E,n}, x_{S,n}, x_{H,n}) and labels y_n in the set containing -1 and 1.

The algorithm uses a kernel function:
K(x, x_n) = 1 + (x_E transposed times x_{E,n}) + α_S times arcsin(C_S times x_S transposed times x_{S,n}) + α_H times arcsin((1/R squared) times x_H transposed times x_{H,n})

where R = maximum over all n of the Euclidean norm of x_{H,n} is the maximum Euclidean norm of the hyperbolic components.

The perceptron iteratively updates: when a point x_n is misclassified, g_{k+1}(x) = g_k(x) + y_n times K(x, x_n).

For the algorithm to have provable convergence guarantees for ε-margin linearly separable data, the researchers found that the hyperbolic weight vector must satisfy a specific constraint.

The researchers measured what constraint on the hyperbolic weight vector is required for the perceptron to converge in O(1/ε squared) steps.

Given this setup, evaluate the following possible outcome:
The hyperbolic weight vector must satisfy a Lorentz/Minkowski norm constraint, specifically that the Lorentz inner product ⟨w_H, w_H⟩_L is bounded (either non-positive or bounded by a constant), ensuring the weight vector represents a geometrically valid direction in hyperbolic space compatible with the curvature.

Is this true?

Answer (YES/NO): NO